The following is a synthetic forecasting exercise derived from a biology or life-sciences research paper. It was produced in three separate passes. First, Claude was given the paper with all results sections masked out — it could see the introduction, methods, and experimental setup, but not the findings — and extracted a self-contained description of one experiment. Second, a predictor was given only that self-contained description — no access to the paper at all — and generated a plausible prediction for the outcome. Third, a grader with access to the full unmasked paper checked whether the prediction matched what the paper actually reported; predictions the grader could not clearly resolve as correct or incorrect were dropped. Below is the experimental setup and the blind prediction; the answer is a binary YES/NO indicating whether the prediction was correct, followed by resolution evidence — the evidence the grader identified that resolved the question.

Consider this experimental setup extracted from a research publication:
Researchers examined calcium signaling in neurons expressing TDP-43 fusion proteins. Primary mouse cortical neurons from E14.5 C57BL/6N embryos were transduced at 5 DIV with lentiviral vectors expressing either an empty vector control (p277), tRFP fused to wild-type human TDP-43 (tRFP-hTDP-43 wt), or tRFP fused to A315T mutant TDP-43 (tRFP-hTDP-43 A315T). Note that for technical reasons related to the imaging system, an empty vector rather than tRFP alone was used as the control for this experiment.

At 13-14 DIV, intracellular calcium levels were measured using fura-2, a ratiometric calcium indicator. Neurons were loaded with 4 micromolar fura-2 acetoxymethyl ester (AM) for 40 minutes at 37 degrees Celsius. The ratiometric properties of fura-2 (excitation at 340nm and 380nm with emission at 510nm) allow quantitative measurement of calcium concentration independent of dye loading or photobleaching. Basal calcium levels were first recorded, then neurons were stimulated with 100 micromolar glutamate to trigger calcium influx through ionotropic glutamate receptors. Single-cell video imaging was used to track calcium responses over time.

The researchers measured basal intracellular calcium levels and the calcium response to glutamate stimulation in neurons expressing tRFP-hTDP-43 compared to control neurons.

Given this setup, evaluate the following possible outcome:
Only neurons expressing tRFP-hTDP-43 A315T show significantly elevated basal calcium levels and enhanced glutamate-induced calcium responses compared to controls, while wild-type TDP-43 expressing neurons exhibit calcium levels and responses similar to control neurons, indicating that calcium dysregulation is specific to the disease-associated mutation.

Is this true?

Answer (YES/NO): NO